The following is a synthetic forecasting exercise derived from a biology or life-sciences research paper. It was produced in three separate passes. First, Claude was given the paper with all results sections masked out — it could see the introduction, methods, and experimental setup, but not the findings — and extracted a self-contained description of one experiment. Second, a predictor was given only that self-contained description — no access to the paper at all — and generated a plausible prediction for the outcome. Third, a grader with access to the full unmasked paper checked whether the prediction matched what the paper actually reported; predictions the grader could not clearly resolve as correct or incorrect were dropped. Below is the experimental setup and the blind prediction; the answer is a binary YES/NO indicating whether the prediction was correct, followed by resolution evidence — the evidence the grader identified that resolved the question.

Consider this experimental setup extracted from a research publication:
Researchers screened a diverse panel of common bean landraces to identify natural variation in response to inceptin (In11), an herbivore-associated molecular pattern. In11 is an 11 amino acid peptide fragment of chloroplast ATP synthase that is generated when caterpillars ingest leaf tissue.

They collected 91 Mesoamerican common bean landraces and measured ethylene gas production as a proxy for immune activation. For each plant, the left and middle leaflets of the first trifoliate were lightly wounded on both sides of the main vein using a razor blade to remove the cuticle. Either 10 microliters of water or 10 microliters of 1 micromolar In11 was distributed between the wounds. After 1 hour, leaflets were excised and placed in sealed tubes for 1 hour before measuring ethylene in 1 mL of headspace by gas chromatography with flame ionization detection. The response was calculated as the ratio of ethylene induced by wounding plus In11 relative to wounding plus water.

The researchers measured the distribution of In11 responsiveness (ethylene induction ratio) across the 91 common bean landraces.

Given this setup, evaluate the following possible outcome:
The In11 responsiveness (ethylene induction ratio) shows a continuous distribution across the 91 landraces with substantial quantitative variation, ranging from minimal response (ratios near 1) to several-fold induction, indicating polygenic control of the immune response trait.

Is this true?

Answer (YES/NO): NO